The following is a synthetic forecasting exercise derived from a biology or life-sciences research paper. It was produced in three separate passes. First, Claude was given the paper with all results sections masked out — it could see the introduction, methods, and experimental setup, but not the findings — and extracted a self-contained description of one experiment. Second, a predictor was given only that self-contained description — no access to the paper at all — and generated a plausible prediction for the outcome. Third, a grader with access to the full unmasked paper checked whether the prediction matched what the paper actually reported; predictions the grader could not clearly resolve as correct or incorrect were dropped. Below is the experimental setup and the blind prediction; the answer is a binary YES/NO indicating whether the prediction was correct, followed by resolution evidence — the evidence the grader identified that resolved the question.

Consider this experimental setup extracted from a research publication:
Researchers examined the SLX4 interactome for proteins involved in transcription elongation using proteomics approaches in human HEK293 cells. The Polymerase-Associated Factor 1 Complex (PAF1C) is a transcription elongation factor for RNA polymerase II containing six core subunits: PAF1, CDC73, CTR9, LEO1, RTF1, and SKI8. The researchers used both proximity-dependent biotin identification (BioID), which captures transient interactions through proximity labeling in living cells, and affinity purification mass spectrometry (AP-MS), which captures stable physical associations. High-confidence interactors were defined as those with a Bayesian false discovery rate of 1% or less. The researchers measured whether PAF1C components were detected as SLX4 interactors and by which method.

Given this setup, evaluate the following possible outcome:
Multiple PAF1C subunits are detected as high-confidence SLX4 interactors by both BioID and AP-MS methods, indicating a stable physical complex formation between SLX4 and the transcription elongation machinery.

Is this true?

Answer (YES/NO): YES